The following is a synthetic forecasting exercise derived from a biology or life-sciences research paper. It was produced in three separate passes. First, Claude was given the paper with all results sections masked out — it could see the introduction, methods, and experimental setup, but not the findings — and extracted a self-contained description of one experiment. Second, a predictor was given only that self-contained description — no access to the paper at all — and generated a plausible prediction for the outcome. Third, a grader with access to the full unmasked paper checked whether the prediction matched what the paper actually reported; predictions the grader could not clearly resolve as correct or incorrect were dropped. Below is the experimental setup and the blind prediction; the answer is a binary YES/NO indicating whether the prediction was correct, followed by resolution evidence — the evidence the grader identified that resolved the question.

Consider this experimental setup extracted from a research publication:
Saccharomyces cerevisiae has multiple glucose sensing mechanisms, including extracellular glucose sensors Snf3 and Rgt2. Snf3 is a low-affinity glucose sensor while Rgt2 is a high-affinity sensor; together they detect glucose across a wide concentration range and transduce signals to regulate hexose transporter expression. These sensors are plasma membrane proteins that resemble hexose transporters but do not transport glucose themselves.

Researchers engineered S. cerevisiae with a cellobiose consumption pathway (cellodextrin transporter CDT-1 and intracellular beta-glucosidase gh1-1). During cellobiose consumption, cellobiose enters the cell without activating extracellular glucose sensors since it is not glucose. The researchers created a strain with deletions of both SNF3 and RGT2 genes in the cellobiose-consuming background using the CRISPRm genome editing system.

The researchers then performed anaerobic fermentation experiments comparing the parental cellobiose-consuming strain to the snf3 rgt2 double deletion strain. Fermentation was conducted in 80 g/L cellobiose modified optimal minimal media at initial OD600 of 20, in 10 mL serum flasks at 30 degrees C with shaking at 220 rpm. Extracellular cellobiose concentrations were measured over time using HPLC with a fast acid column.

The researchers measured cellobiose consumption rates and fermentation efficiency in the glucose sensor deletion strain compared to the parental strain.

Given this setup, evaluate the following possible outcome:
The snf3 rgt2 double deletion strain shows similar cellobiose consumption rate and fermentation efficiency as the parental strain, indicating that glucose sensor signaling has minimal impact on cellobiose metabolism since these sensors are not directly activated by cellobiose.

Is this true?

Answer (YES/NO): NO